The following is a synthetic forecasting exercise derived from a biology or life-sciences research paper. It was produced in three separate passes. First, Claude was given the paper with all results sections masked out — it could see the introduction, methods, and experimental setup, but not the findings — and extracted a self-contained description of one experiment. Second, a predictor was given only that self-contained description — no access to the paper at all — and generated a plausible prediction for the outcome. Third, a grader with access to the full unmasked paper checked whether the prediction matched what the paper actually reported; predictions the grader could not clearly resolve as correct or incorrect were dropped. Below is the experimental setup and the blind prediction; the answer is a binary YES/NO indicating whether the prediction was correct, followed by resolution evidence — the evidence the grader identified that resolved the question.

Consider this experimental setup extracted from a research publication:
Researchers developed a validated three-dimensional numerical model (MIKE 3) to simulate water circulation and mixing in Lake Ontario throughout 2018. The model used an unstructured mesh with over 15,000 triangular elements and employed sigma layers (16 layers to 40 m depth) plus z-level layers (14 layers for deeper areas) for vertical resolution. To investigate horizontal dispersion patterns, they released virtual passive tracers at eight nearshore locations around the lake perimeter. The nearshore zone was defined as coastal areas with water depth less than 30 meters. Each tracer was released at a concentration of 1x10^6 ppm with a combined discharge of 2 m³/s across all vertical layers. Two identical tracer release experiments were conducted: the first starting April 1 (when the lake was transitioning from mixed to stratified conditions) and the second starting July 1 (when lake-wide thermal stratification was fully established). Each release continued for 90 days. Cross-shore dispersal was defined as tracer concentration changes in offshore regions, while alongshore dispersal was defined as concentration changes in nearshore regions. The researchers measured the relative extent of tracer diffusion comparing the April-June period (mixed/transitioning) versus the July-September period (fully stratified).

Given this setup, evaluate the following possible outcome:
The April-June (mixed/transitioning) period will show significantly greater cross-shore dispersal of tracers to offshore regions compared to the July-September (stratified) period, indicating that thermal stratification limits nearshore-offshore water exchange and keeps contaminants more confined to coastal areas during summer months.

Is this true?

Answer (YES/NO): NO